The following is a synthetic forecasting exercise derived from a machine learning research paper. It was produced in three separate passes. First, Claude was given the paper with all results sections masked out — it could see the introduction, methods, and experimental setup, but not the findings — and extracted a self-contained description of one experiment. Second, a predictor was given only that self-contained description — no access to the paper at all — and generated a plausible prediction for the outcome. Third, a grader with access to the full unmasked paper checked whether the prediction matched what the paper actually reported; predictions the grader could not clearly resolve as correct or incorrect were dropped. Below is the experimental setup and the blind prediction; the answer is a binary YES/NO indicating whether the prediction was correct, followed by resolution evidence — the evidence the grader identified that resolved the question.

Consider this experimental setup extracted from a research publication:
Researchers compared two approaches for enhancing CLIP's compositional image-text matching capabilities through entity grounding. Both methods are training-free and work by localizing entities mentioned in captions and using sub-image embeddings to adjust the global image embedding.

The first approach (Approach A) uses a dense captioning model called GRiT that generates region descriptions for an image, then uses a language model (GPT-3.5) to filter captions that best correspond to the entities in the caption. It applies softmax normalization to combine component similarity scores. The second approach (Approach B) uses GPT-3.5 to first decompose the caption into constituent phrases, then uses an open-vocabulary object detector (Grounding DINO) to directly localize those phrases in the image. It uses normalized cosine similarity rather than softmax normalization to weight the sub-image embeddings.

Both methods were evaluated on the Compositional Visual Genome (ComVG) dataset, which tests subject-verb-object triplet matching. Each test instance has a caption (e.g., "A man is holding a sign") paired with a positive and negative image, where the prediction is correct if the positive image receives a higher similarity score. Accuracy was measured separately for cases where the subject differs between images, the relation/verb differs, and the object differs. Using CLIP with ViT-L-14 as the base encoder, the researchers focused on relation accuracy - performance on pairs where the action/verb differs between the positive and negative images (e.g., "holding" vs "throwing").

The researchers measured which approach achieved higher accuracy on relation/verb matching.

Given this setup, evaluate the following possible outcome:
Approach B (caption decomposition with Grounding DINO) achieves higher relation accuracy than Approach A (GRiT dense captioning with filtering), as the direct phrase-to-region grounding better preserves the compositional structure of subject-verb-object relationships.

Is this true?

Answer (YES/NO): NO